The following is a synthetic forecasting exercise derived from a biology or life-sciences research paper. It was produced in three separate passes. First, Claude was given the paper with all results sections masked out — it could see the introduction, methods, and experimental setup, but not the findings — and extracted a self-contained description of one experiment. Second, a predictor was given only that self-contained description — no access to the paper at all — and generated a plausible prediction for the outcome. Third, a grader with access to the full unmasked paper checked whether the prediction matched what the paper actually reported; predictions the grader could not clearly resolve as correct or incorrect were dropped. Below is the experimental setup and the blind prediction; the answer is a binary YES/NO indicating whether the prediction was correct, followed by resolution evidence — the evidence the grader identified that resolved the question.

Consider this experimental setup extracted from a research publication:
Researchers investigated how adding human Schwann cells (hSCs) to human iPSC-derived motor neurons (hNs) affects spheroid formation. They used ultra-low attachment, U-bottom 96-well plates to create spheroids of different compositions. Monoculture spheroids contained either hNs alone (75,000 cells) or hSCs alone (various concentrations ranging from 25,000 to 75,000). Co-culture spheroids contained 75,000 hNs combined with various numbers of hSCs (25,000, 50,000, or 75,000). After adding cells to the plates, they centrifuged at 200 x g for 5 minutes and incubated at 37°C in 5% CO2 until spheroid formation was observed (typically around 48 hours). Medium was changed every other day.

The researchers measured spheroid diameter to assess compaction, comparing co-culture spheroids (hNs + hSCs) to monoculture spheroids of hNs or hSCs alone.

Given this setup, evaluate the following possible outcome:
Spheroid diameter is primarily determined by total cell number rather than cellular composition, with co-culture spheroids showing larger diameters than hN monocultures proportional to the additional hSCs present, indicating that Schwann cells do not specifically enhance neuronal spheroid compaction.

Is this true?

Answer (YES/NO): NO